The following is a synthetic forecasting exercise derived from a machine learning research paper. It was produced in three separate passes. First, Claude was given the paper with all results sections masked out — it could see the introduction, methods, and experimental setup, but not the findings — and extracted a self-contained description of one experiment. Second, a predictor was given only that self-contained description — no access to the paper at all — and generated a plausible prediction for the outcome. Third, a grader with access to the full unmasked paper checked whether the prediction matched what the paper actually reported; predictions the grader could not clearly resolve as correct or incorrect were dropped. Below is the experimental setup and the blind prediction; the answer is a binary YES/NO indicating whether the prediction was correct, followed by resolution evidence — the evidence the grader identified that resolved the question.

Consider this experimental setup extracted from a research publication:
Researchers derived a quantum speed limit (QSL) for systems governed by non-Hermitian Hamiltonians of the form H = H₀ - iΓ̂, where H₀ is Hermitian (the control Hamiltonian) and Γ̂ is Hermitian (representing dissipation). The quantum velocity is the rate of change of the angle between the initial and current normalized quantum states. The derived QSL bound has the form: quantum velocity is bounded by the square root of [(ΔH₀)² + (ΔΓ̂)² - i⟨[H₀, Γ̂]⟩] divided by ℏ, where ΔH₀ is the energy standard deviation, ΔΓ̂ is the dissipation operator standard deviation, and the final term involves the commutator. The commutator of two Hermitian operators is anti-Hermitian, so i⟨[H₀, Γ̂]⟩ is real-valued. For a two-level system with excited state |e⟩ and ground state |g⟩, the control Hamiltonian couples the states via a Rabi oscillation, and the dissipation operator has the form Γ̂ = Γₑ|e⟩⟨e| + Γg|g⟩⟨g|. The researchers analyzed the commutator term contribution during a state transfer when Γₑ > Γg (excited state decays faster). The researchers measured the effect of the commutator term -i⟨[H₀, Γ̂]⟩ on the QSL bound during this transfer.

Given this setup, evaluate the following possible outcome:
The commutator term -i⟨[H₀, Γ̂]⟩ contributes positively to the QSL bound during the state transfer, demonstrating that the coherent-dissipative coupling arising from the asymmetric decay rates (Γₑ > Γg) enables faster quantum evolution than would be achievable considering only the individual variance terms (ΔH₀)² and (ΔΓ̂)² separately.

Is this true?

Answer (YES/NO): YES